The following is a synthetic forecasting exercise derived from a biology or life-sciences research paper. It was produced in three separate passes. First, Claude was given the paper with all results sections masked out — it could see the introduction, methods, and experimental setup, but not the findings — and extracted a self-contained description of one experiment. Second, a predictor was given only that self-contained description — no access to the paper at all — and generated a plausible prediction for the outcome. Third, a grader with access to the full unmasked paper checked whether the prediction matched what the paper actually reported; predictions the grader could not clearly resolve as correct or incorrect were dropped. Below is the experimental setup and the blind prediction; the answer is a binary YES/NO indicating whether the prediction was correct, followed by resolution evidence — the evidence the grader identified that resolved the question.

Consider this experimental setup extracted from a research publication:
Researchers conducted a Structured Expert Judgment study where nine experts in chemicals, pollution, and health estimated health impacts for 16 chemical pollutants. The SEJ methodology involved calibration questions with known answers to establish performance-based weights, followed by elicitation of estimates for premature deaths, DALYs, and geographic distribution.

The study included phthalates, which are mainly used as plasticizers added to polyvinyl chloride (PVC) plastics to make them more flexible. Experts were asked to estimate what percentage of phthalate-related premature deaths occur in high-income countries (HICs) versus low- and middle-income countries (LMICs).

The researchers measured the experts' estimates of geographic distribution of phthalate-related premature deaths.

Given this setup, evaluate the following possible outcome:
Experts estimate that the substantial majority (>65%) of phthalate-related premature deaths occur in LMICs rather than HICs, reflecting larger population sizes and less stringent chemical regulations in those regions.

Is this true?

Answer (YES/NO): NO